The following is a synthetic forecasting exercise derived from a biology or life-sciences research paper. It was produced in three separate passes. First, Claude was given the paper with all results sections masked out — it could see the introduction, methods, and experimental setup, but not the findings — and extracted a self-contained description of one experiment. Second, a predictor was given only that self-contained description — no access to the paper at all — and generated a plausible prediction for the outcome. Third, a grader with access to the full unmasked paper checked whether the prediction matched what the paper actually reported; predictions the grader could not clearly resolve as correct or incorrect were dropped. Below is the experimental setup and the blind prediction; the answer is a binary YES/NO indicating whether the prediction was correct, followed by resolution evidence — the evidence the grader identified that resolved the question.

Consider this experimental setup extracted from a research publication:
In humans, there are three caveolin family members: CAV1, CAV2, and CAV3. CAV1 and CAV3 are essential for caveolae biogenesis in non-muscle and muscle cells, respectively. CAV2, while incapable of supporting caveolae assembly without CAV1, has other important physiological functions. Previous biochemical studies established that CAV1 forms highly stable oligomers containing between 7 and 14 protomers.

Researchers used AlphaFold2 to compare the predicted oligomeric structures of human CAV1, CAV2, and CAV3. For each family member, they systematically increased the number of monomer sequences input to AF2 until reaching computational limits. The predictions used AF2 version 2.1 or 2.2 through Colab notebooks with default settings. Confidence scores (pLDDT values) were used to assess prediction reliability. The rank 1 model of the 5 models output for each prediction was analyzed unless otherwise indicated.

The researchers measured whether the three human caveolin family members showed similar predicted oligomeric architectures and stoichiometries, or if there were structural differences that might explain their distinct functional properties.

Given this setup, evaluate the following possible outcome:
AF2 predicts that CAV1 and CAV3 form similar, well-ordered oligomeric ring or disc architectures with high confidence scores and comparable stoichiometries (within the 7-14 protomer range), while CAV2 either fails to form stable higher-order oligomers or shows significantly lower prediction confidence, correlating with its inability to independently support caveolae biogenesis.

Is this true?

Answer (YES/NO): NO